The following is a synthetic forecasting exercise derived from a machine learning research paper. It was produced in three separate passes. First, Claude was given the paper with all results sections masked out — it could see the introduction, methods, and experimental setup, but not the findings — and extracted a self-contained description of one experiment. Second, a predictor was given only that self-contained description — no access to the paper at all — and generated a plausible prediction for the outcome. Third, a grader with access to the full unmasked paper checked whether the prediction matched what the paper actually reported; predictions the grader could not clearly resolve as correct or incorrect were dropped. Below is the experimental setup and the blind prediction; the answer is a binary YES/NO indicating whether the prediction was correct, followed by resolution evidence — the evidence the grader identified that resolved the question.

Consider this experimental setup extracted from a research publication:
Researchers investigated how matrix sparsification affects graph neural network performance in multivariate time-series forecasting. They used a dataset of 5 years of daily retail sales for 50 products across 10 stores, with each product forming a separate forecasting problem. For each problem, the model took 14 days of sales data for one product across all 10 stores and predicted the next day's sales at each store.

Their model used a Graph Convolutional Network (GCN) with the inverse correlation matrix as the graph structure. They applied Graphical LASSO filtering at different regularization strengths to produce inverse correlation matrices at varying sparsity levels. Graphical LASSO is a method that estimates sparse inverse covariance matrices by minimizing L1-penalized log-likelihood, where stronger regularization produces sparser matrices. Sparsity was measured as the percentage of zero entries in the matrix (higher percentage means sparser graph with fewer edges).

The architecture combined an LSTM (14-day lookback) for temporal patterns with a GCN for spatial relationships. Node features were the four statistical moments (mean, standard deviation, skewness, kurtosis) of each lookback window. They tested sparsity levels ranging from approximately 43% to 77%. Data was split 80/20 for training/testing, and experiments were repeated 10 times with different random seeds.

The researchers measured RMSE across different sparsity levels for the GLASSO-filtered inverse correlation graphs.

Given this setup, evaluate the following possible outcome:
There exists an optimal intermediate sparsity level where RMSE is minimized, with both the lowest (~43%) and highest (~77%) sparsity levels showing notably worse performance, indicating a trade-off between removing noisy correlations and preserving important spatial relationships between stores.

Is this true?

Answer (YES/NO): YES